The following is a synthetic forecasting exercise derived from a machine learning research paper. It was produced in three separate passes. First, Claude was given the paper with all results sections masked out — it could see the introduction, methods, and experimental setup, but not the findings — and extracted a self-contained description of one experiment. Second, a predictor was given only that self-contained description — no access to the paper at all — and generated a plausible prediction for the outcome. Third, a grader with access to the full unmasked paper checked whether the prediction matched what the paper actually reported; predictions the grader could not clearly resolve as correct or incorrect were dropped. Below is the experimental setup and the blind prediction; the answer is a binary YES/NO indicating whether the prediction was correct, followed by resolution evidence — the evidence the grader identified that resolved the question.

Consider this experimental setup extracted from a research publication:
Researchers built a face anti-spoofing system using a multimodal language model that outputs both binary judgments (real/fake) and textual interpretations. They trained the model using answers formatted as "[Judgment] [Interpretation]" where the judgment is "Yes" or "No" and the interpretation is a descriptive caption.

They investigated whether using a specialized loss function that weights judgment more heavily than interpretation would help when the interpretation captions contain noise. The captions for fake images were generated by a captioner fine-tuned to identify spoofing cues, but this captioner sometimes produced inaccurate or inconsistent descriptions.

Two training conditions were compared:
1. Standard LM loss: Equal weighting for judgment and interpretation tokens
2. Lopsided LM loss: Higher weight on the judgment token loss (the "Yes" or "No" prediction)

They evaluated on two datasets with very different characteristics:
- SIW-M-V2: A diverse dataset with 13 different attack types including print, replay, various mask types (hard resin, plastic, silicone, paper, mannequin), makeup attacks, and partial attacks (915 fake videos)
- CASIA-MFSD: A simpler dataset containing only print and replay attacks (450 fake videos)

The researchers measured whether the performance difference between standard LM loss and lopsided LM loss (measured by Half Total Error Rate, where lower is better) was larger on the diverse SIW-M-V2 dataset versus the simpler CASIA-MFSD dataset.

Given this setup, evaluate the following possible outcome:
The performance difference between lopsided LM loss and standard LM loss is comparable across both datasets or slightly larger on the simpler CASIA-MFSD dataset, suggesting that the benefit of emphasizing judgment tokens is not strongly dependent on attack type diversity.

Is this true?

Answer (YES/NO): NO